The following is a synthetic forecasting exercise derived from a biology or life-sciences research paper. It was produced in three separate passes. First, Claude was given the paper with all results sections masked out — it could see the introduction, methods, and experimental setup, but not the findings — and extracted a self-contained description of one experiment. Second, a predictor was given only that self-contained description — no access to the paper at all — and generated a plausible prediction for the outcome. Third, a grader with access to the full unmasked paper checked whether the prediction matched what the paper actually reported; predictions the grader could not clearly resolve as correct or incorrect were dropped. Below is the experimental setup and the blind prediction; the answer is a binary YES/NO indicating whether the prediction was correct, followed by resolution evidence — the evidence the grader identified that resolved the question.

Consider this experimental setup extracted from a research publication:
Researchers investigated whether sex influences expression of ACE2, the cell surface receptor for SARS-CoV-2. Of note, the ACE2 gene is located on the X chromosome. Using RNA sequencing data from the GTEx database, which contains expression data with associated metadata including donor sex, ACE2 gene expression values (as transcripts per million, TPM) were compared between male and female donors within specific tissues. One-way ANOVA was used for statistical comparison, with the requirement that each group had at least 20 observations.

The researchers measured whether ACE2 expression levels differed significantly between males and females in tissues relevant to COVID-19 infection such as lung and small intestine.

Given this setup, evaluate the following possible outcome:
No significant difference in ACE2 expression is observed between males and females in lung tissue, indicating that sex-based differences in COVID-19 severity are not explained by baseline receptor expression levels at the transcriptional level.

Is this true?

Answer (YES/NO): YES